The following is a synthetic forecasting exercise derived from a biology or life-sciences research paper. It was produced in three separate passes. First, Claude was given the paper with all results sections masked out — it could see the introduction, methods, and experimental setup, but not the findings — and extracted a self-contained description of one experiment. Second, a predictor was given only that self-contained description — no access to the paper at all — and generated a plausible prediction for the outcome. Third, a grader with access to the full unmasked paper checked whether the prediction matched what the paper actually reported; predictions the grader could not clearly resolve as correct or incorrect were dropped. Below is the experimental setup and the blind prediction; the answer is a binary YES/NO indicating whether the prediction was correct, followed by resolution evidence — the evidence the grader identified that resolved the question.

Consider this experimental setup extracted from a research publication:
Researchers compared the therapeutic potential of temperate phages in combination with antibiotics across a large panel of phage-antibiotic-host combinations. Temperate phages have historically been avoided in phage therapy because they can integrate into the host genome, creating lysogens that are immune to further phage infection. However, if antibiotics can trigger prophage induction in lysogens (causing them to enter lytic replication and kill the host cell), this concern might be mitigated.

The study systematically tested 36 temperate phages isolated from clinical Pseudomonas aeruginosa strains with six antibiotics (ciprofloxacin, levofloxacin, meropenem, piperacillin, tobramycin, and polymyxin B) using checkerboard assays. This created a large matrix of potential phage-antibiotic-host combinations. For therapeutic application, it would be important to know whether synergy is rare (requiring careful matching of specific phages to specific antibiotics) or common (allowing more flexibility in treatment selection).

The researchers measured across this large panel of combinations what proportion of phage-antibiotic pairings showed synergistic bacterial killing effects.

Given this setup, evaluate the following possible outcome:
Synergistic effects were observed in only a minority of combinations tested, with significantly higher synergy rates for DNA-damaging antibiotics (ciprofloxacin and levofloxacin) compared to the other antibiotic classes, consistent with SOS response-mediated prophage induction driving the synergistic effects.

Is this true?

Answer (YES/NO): NO